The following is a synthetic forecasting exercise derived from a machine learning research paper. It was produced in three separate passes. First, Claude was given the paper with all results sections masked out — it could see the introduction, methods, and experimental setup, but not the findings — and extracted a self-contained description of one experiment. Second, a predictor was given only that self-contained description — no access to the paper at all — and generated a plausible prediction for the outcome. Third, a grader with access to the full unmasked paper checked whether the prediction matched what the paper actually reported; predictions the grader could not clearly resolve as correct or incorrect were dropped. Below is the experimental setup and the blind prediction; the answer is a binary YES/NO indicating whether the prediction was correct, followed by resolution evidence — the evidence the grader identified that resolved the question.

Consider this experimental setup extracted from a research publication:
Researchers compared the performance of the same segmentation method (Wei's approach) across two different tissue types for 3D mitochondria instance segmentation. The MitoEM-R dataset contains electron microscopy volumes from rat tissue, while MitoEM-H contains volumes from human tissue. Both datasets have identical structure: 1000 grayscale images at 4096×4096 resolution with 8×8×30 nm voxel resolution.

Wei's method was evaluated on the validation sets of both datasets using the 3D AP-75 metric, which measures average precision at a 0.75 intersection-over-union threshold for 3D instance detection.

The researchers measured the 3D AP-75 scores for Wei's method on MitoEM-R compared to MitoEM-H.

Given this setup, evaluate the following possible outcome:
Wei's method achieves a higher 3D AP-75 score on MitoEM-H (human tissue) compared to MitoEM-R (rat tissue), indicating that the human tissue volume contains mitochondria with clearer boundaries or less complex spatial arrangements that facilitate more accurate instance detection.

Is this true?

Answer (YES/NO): YES